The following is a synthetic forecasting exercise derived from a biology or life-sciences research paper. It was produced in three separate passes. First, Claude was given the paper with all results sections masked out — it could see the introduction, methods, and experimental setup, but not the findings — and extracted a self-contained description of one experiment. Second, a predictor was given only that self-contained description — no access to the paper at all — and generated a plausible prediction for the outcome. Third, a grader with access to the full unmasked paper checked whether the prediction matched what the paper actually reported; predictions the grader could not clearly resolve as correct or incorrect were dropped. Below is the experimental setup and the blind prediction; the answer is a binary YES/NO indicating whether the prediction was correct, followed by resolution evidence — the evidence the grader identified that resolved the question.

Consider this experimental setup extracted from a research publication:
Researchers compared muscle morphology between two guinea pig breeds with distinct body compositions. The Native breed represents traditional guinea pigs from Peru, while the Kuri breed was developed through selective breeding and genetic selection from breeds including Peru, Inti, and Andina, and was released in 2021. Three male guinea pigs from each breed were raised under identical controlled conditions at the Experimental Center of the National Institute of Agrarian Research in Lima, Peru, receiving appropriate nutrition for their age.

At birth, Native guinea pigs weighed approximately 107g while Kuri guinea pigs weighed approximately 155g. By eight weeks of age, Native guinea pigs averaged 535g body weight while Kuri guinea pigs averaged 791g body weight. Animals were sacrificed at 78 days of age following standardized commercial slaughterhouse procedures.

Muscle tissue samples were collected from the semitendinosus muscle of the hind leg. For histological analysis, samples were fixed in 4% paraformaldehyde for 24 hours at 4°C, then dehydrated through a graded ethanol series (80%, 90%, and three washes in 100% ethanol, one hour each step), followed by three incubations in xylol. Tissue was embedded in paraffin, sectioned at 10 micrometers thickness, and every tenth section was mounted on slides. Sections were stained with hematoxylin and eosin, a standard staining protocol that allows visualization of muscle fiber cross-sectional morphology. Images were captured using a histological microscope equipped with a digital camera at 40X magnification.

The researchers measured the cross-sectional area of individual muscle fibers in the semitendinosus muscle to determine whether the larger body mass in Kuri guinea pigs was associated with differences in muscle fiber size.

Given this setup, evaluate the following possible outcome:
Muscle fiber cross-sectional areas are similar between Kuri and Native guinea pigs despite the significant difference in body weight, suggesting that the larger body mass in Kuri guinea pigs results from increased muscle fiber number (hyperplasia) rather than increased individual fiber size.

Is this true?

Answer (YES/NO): NO